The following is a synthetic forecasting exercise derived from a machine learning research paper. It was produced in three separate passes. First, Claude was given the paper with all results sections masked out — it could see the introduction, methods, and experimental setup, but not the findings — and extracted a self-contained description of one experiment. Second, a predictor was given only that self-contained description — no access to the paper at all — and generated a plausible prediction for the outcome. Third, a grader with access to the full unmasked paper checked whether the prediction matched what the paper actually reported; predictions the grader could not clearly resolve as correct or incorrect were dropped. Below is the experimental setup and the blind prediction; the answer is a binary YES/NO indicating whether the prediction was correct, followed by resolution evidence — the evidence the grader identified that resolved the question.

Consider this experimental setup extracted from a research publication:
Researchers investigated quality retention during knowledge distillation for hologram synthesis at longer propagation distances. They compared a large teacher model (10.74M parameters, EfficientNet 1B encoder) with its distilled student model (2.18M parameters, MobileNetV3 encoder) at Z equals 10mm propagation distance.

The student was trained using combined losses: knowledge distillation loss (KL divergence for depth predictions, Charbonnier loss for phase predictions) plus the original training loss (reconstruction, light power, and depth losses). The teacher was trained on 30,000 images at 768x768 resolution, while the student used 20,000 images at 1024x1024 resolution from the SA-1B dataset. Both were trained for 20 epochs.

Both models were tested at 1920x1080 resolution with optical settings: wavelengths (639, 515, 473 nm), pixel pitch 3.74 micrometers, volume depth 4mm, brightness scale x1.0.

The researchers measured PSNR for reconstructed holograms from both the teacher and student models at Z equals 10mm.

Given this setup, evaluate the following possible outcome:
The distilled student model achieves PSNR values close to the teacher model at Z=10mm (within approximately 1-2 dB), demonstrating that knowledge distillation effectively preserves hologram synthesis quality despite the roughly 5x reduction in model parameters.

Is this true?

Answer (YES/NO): NO